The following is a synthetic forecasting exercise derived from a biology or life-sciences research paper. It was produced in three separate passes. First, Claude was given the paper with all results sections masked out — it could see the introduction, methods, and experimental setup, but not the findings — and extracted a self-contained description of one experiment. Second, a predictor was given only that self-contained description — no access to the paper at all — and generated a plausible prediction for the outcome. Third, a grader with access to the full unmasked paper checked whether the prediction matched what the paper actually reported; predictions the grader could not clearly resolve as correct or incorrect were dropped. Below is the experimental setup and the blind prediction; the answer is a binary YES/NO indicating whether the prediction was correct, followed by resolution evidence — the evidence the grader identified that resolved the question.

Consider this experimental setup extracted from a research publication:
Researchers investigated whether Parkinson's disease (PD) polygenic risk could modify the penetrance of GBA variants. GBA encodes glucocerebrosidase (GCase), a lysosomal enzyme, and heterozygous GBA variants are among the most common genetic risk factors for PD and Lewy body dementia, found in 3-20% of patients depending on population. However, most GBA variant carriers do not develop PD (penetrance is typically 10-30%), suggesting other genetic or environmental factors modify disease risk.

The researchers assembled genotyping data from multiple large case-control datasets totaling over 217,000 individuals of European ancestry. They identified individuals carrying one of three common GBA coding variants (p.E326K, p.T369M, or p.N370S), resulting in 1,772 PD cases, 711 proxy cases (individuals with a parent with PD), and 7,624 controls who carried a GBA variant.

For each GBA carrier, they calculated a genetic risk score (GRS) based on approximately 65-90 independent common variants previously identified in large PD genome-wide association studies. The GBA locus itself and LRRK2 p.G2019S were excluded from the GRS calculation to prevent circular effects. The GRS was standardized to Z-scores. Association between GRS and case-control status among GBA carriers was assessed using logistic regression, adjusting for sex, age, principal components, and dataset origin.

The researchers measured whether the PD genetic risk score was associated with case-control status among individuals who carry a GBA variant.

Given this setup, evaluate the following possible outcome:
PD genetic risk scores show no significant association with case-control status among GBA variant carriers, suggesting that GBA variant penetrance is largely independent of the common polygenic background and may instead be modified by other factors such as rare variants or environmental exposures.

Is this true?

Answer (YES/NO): NO